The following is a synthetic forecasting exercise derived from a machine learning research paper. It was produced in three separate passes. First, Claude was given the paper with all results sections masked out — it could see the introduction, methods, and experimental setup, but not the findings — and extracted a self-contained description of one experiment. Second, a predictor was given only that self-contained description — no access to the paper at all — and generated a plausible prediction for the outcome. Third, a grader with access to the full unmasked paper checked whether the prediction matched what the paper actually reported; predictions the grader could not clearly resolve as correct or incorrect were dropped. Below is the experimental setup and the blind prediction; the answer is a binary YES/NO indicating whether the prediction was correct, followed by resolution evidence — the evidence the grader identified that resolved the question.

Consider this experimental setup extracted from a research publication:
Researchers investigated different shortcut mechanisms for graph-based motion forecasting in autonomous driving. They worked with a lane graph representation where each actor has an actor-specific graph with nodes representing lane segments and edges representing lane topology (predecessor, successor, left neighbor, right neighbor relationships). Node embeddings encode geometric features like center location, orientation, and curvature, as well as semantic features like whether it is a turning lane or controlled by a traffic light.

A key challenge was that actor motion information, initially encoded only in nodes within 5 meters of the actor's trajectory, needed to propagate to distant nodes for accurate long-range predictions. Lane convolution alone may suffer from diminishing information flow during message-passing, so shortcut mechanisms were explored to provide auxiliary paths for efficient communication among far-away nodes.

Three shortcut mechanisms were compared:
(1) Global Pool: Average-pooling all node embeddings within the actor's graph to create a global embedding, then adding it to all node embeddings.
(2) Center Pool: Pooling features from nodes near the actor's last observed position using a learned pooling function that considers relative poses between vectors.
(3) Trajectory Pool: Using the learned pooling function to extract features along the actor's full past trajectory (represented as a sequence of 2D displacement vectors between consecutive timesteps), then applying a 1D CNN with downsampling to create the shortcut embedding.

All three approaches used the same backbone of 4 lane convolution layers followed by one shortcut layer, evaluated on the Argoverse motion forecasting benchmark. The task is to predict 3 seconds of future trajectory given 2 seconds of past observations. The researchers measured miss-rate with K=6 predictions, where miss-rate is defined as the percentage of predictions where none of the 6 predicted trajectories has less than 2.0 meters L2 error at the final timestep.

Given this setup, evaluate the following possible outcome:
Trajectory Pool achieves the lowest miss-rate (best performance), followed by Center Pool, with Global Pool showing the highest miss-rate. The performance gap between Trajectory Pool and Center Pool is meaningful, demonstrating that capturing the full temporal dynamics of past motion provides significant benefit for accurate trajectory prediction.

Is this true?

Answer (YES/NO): NO